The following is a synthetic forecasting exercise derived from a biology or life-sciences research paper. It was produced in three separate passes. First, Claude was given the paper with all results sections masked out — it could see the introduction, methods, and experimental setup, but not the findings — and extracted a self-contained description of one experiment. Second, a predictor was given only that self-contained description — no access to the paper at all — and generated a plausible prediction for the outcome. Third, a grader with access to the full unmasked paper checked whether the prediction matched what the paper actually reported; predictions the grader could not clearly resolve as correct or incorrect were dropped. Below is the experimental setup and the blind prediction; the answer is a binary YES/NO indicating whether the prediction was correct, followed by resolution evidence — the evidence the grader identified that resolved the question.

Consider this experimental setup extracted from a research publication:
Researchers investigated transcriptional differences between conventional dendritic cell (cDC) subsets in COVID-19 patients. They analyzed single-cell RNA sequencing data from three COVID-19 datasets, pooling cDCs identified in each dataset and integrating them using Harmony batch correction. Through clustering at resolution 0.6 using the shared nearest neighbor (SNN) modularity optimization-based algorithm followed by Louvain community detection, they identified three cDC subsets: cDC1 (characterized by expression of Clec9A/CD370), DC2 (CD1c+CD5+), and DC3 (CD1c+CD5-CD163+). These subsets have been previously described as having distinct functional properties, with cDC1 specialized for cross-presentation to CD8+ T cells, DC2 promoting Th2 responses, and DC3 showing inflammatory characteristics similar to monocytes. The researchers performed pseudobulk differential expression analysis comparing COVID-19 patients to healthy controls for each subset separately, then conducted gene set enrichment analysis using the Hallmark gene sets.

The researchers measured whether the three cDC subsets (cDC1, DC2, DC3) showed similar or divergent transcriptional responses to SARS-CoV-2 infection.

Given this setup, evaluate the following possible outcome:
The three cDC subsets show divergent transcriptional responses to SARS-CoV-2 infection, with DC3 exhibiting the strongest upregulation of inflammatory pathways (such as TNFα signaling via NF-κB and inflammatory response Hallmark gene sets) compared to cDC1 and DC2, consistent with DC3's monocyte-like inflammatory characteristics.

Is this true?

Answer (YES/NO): NO